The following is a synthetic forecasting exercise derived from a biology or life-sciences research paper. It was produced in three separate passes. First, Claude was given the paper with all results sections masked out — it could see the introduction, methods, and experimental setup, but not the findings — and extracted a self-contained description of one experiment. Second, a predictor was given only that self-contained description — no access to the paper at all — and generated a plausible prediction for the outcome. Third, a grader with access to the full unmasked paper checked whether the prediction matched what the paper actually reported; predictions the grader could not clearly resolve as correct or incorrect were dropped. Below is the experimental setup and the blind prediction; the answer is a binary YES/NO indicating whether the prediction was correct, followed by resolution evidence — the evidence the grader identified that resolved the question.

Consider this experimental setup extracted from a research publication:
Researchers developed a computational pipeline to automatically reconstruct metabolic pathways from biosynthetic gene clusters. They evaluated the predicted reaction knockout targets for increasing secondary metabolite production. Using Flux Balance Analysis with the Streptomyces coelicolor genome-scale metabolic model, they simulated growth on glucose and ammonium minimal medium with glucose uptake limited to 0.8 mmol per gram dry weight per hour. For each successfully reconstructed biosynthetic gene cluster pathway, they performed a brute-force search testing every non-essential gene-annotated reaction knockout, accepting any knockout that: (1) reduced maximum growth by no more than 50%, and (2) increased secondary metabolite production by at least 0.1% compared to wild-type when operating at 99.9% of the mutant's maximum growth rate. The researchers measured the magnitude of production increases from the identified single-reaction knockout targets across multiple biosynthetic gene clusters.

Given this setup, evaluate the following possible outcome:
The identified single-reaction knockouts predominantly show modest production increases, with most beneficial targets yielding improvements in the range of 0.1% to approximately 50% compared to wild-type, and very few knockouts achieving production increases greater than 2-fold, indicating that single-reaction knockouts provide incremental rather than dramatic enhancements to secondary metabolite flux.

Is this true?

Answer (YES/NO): NO